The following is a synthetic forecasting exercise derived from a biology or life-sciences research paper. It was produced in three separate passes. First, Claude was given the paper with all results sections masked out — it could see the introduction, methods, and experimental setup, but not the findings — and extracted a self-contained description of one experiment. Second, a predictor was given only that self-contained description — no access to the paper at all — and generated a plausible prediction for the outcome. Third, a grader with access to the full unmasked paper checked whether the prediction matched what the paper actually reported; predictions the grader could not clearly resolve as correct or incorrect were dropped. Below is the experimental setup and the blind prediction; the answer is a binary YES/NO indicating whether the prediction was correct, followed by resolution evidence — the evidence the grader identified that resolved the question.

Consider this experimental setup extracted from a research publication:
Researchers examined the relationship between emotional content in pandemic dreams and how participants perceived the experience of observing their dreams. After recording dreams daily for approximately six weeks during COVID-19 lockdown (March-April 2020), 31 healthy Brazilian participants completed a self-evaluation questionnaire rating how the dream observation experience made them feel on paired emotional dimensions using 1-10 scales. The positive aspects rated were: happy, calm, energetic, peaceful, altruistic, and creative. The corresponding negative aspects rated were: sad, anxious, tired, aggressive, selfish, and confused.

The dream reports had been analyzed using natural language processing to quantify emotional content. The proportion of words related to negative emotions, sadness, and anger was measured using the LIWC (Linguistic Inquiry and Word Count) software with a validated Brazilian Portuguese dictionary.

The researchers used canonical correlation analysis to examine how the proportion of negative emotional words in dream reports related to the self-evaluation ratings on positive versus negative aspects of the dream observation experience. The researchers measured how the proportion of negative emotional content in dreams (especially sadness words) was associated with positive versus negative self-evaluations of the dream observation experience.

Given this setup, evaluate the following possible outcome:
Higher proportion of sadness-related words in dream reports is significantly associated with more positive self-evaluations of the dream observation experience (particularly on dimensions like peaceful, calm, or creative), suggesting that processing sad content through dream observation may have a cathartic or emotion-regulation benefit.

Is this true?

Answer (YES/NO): NO